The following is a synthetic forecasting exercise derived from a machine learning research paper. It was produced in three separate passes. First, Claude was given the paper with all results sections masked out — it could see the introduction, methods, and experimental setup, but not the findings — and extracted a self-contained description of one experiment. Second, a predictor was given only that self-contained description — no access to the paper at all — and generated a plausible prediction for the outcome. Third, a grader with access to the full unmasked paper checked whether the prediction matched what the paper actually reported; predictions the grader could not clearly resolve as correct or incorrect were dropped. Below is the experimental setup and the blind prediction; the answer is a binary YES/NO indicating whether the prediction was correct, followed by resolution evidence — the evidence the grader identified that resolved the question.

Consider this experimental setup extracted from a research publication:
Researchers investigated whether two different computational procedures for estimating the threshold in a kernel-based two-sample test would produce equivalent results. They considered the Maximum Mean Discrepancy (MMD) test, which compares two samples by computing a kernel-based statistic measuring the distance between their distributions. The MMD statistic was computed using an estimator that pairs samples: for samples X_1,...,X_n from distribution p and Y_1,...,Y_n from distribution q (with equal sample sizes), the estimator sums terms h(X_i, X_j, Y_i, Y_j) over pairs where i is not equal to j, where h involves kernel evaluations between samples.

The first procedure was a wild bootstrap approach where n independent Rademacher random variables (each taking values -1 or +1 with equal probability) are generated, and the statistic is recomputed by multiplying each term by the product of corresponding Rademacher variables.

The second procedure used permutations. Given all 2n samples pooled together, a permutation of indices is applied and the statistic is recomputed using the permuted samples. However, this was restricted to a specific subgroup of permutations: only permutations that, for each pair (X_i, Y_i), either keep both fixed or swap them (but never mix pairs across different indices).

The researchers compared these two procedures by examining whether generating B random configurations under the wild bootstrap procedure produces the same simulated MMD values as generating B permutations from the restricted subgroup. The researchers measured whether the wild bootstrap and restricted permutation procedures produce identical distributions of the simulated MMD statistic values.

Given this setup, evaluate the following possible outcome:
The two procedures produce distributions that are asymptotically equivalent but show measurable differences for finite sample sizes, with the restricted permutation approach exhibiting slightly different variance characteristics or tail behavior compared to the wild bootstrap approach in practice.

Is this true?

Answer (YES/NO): NO